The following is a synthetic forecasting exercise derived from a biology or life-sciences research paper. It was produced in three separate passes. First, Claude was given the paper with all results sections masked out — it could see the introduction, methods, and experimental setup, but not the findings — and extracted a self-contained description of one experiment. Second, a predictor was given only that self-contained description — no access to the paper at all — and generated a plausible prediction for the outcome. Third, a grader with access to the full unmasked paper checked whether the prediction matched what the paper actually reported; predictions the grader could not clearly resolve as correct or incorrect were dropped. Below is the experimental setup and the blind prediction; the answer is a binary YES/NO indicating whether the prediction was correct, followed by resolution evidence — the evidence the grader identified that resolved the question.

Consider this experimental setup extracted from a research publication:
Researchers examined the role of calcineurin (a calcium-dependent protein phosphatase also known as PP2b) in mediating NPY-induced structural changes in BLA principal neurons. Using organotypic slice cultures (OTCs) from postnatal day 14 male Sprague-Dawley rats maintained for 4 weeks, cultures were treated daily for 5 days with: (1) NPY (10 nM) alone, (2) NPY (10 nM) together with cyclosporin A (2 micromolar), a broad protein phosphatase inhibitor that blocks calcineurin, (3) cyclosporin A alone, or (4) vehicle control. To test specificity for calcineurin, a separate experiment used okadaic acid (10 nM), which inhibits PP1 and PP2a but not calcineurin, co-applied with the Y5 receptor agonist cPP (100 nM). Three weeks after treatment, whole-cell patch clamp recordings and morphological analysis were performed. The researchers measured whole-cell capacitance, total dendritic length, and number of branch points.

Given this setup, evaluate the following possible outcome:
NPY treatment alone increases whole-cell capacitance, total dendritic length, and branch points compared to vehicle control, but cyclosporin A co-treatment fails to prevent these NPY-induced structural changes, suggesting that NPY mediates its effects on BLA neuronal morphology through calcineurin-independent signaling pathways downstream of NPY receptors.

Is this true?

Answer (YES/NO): NO